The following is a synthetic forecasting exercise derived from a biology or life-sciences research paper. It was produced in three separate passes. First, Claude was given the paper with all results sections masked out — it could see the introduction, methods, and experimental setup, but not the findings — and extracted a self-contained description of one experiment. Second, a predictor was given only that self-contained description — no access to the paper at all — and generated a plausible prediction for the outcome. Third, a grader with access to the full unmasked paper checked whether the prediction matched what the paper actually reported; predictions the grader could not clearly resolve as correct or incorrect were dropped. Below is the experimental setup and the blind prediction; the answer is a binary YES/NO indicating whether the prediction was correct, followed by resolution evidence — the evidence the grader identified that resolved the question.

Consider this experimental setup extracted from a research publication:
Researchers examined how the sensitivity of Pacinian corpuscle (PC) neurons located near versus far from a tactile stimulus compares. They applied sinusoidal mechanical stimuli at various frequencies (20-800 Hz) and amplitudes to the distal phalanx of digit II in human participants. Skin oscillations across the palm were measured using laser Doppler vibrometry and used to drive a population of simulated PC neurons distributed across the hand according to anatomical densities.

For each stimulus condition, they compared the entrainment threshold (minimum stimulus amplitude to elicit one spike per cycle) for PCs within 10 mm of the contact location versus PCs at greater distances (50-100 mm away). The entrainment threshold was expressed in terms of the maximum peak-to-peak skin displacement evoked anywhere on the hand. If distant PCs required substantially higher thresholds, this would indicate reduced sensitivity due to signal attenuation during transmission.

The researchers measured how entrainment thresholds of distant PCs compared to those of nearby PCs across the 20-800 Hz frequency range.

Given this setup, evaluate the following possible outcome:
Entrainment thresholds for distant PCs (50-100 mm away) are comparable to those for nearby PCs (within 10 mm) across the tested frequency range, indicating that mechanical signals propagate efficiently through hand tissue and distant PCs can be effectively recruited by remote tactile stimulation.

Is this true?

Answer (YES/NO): NO